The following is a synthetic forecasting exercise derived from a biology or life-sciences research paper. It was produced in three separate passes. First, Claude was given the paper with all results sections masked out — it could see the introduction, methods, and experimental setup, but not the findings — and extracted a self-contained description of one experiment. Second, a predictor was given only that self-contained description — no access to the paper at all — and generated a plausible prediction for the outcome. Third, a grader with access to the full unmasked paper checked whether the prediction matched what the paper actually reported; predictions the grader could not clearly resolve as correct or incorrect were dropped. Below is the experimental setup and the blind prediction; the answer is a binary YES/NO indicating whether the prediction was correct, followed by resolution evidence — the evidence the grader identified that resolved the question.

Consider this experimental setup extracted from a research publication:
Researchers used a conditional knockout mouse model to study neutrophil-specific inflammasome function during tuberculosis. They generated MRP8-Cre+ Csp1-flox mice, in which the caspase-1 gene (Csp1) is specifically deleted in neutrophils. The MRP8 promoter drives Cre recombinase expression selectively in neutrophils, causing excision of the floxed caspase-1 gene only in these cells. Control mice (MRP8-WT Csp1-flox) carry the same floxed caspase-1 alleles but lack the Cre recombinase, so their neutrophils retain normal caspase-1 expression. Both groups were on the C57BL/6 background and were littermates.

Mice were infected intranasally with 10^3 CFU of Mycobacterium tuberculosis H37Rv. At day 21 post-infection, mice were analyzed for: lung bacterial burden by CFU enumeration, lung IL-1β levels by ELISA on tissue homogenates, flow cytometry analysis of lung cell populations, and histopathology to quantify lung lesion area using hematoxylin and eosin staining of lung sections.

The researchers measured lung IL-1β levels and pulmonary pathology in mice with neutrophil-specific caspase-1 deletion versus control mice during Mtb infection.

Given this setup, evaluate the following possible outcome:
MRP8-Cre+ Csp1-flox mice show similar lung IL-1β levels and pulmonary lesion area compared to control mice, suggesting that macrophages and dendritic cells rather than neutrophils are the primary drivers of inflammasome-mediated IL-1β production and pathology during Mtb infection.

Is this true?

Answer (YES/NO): NO